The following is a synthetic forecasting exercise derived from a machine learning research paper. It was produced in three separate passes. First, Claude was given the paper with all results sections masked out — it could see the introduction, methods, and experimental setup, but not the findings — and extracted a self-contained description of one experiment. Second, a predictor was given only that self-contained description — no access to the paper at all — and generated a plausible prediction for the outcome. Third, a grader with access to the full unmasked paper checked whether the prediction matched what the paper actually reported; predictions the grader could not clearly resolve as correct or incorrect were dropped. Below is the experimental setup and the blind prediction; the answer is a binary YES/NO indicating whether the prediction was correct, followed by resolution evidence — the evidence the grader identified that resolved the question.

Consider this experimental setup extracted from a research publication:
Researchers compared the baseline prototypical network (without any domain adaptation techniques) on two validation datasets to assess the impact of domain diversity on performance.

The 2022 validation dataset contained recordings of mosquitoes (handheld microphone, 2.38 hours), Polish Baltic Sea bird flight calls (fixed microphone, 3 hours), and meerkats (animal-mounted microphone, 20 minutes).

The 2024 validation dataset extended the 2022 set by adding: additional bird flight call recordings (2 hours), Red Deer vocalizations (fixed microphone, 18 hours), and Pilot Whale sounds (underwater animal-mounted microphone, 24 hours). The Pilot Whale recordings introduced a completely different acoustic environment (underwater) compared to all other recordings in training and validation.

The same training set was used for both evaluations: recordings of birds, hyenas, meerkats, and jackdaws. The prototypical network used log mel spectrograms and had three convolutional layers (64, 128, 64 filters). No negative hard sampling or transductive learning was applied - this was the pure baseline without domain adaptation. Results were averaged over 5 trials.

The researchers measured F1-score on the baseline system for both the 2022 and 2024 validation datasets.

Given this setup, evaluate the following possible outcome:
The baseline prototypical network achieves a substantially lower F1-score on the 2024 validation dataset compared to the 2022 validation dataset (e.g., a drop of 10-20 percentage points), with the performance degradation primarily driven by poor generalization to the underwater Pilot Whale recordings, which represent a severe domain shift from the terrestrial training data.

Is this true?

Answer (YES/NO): NO